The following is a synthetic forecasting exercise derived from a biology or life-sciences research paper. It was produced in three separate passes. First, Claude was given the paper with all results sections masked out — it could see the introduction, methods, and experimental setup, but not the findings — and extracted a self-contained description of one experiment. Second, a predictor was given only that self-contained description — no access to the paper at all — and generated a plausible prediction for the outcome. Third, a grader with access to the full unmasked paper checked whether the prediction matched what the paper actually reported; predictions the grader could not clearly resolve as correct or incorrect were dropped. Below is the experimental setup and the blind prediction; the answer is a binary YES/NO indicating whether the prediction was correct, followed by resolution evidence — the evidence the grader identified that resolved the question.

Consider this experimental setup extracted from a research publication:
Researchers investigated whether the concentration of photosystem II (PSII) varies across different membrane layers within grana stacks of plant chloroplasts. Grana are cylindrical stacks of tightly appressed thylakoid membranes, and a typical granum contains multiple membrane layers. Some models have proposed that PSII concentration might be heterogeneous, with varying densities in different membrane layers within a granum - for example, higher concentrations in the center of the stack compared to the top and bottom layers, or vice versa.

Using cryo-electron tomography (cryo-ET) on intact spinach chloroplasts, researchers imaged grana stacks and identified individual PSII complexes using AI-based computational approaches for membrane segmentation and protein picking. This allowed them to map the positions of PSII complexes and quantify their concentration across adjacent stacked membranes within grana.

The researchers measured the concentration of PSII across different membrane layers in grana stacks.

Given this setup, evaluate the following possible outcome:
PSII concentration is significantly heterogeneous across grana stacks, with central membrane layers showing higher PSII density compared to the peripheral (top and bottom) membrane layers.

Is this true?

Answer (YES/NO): NO